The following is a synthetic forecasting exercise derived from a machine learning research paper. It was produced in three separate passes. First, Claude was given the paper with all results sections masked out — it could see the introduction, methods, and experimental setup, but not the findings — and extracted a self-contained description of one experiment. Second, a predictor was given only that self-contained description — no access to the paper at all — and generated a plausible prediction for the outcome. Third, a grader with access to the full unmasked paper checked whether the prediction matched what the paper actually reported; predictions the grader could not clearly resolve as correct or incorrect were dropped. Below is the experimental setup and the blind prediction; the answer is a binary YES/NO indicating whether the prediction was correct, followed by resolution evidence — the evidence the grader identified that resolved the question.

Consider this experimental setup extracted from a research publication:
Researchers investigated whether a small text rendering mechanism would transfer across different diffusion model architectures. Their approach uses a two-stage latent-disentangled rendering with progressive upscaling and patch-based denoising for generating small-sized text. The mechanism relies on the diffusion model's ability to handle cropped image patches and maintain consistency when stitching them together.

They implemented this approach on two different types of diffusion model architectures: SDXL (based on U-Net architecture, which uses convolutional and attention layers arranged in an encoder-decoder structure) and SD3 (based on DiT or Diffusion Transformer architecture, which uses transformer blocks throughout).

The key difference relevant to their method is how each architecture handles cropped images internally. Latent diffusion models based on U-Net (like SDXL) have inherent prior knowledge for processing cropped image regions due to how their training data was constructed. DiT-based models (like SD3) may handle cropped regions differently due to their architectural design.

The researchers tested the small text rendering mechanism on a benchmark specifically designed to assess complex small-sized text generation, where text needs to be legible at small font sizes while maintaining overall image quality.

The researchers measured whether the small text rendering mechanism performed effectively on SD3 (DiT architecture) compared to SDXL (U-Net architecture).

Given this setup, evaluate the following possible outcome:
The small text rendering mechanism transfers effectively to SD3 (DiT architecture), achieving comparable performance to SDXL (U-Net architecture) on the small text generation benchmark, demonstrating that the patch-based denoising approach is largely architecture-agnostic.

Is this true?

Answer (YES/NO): NO